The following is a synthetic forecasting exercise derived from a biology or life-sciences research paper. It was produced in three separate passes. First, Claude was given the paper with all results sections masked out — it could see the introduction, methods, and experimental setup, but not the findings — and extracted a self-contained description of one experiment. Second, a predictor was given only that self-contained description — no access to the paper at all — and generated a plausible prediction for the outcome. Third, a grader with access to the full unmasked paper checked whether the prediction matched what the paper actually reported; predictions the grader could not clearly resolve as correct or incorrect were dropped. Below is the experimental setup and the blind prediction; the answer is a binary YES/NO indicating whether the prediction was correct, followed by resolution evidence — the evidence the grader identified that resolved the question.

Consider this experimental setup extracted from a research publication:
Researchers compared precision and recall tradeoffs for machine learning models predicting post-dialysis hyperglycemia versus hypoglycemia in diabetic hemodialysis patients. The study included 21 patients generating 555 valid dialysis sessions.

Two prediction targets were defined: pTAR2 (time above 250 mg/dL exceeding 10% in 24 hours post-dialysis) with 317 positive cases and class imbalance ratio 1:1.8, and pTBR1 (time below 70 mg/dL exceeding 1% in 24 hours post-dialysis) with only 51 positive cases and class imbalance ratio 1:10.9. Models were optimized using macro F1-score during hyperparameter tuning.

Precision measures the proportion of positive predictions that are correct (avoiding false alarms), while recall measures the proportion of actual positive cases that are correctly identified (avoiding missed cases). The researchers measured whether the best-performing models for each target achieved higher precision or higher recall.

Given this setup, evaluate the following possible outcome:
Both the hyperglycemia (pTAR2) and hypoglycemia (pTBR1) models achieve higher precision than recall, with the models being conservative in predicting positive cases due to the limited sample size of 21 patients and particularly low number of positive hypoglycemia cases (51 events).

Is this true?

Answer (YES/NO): NO